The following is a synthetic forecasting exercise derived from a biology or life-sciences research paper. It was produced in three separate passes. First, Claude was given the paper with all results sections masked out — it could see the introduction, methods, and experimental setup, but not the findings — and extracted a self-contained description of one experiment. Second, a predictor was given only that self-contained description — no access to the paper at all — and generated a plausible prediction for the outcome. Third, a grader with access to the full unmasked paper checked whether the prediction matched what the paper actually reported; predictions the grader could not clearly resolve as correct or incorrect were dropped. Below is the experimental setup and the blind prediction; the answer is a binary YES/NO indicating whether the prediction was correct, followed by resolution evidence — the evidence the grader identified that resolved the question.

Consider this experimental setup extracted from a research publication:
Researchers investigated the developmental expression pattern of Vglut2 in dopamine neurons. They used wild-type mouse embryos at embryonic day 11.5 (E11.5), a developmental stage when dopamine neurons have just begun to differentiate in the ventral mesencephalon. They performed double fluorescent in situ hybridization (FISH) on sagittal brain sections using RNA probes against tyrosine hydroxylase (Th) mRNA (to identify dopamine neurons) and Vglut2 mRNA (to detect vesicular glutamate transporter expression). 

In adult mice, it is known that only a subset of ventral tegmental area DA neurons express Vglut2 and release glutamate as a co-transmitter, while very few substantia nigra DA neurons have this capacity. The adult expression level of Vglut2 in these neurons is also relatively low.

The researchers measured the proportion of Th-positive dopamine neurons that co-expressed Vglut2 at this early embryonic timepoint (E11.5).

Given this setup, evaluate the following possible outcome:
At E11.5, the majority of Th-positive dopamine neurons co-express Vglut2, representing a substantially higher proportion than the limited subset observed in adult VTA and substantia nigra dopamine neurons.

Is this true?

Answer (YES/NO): YES